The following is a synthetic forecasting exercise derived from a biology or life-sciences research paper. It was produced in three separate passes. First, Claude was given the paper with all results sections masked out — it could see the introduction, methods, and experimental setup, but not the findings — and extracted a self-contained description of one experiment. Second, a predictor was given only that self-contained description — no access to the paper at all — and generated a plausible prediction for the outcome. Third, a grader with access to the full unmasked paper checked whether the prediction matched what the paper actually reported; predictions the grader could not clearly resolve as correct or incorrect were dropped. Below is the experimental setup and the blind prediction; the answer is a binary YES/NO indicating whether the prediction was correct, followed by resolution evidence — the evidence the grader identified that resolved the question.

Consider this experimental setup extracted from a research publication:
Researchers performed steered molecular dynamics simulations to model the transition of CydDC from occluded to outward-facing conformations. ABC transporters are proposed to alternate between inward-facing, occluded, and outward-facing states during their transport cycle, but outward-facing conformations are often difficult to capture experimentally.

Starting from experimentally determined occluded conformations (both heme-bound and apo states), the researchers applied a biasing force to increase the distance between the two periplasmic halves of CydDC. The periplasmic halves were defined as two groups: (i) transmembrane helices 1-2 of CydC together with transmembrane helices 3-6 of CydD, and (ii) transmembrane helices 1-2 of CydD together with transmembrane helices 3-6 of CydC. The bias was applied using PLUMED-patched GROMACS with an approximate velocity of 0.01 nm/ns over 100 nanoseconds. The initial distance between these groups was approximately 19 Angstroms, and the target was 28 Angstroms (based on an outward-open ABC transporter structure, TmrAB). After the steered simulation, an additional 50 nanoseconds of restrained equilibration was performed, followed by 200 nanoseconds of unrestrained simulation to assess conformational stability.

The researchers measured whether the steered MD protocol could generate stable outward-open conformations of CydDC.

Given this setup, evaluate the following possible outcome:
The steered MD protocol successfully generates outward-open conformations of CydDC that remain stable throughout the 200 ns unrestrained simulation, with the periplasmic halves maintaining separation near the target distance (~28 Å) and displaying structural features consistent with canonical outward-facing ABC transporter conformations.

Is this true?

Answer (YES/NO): YES